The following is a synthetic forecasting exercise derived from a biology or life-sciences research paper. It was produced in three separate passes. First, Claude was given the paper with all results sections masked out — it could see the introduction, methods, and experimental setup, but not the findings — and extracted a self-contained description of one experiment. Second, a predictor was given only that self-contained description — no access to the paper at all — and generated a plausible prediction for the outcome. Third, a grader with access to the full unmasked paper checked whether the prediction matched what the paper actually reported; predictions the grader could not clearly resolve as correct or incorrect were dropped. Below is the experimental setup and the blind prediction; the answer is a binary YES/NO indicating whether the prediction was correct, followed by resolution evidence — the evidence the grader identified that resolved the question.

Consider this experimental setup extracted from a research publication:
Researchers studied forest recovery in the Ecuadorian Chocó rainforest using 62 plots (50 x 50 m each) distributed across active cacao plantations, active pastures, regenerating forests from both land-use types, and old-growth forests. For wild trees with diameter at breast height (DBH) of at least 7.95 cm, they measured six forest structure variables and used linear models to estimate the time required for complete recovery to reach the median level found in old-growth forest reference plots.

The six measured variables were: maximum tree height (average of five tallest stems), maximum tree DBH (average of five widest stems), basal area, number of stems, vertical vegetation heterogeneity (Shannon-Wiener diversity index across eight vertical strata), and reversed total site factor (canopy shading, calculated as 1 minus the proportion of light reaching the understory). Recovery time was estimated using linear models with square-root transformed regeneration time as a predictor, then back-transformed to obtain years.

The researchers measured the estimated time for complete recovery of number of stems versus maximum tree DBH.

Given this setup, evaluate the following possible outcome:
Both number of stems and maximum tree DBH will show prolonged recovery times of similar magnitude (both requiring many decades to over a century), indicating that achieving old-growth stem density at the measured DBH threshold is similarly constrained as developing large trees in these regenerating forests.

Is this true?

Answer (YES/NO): NO